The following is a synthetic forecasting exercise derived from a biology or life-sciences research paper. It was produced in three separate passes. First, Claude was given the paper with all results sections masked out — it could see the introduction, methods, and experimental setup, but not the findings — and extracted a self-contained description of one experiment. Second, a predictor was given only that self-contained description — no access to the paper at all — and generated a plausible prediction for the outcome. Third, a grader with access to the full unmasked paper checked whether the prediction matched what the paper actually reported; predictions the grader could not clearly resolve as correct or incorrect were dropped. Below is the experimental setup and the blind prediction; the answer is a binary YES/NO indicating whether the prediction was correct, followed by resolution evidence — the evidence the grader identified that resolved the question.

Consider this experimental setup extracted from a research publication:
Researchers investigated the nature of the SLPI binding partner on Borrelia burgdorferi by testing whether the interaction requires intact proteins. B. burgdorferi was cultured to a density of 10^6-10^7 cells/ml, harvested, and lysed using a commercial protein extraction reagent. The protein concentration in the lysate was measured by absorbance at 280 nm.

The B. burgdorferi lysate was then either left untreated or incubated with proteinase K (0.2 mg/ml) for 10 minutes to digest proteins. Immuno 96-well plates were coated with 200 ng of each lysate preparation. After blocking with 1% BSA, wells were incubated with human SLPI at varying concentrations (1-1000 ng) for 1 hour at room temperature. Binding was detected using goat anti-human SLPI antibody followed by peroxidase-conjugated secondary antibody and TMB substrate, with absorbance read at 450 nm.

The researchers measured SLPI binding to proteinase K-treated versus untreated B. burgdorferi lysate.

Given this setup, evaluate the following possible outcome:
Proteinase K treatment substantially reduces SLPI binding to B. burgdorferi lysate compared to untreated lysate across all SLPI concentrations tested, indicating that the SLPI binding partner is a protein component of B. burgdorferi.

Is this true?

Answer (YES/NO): YES